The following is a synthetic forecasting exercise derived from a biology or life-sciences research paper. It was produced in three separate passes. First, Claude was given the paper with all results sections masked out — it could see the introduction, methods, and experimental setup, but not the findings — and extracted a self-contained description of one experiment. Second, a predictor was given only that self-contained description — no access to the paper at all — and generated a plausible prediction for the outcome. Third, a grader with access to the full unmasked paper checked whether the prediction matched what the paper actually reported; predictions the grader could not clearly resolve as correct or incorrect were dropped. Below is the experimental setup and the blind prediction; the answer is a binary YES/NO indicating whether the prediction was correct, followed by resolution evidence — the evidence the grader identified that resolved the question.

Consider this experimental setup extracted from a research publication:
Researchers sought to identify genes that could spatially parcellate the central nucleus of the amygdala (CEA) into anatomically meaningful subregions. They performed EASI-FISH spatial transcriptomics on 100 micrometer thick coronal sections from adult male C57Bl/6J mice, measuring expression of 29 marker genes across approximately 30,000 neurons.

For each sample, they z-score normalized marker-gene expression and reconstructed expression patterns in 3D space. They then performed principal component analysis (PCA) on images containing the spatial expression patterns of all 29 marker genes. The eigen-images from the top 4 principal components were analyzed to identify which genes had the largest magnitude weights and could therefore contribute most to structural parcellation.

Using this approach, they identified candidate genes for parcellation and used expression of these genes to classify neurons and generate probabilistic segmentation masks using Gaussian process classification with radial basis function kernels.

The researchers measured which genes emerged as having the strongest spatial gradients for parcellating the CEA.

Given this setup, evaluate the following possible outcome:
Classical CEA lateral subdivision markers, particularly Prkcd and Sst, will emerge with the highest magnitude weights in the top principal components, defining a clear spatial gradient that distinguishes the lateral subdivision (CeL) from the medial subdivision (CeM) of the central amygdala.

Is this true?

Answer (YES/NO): NO